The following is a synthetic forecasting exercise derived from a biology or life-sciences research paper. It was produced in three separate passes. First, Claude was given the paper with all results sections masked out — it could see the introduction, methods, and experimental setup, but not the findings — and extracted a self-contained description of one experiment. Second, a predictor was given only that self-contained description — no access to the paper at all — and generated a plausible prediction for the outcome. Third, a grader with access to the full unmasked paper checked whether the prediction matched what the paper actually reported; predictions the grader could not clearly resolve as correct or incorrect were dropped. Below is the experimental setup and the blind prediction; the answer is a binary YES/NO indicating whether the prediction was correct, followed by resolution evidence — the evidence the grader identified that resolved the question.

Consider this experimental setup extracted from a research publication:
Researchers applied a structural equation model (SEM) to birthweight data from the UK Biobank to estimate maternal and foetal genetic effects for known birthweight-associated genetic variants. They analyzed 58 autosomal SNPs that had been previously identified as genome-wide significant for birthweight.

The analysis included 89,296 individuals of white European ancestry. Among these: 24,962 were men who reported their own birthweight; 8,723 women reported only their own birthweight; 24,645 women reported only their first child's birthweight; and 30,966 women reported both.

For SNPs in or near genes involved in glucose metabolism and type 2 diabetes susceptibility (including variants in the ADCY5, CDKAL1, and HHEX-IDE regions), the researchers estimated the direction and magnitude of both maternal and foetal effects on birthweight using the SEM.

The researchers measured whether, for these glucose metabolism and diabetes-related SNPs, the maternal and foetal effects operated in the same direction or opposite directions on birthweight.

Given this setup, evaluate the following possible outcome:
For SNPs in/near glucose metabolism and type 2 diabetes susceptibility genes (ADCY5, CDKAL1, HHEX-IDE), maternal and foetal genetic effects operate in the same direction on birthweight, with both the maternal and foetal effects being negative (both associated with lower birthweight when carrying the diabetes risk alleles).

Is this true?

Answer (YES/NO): NO